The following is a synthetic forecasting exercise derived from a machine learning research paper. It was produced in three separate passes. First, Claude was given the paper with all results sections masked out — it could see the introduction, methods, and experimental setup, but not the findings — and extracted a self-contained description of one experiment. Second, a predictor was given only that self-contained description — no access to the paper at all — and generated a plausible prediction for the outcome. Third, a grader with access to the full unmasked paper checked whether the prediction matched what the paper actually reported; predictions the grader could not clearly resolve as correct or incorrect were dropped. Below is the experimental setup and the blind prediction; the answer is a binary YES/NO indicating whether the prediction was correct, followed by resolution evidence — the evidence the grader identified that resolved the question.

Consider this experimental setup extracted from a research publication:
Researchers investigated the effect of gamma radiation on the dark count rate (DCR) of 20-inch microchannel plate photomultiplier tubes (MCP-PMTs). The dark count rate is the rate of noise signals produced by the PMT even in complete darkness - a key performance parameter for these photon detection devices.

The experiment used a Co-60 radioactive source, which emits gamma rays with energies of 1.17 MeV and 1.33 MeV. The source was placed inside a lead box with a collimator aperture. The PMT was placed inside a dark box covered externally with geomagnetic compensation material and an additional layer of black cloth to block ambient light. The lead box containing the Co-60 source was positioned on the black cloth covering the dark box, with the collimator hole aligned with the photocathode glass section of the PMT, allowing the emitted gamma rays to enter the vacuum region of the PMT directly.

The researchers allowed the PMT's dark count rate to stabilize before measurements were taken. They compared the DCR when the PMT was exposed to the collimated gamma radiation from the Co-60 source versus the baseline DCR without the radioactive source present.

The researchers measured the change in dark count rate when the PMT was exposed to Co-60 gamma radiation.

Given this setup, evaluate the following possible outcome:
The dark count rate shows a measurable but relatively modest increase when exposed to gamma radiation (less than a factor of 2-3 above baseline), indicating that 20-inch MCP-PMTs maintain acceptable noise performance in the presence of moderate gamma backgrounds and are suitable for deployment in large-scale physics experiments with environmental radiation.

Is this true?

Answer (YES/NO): NO